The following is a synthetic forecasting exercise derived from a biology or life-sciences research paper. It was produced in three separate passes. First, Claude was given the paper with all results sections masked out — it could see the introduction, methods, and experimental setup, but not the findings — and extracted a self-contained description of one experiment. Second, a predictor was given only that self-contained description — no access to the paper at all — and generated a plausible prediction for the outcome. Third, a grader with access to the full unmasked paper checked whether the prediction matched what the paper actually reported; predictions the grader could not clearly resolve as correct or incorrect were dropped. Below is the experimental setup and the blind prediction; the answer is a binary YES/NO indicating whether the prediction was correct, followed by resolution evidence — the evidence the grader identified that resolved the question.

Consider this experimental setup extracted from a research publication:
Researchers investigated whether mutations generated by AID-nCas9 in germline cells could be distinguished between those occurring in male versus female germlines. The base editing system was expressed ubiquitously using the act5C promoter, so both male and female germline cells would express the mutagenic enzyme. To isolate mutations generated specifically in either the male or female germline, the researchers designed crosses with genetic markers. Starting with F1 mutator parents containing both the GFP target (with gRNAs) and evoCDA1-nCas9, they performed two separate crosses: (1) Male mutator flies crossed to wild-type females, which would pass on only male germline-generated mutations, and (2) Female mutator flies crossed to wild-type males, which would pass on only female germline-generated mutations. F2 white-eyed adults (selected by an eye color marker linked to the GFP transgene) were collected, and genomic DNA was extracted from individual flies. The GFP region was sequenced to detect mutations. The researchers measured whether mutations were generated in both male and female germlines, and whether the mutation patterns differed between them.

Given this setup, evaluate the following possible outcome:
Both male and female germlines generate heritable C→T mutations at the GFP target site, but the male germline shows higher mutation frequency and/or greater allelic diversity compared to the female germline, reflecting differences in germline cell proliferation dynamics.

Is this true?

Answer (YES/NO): YES